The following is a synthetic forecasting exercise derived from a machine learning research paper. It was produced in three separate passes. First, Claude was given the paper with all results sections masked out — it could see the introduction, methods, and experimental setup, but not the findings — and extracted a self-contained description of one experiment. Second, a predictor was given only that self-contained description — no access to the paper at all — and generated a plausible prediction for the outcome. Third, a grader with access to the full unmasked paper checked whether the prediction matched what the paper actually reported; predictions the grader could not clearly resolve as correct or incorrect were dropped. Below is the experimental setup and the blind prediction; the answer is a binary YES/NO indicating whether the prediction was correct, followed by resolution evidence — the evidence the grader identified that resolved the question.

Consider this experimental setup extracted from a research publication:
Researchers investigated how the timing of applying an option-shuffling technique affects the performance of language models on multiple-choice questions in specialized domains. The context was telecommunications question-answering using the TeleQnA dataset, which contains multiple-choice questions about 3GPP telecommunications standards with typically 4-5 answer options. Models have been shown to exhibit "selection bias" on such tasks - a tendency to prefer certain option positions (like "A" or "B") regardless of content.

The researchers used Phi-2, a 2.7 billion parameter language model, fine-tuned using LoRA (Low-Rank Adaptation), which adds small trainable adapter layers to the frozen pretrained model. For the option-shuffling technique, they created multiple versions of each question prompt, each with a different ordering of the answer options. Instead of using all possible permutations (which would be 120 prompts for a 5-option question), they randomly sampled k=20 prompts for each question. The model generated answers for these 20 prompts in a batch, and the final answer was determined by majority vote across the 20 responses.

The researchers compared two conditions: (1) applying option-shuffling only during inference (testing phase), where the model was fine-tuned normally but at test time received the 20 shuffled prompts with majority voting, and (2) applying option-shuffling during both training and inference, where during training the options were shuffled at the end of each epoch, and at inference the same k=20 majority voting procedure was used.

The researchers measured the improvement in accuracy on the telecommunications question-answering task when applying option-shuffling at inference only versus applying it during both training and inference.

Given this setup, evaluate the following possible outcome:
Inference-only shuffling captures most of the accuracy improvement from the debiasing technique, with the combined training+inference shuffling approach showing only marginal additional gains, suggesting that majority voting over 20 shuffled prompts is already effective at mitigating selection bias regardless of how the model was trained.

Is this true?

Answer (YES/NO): NO